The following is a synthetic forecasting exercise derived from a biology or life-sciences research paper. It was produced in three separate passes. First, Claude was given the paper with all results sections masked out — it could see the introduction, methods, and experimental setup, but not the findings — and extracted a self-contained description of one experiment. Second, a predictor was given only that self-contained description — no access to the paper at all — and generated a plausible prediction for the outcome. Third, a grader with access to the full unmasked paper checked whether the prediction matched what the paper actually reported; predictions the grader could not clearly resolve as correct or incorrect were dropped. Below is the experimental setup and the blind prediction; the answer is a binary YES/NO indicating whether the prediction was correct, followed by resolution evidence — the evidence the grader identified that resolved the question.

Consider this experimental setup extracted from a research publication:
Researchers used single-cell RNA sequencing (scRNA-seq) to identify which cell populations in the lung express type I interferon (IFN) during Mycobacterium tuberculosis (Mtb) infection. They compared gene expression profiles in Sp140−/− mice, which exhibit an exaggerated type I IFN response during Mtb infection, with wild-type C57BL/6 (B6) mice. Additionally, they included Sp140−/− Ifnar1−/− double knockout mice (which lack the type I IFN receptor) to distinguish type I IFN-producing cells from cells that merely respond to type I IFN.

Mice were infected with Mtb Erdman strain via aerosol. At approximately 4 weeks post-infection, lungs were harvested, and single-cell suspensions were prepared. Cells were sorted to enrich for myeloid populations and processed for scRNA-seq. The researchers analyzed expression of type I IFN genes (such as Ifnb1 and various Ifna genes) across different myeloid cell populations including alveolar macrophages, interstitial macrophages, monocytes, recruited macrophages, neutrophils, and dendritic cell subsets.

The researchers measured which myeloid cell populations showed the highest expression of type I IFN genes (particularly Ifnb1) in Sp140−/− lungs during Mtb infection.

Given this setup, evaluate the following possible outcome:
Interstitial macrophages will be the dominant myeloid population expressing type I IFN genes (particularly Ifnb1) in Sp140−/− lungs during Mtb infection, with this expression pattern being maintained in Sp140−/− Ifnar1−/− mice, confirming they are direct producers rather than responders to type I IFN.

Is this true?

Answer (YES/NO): NO